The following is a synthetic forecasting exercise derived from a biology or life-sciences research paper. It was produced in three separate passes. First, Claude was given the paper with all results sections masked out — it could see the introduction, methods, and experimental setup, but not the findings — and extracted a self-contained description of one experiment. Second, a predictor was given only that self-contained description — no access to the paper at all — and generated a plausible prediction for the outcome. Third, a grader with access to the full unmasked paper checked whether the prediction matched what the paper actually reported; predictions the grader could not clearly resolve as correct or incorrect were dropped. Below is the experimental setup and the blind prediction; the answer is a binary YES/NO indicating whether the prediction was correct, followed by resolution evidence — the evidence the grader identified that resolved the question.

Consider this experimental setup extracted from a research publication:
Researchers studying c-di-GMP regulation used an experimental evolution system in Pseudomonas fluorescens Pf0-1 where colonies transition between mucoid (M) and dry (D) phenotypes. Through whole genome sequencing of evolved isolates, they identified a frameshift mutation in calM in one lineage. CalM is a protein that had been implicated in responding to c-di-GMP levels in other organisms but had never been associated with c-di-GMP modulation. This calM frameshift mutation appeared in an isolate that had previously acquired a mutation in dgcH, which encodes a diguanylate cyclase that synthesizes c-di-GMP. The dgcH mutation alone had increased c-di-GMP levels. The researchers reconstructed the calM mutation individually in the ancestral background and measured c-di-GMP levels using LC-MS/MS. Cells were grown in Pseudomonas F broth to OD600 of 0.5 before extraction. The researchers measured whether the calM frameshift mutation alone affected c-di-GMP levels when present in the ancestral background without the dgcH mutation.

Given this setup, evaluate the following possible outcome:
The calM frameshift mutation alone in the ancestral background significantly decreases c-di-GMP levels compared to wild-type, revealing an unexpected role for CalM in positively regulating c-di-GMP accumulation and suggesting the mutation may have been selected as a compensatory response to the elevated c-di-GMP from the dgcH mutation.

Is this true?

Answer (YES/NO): NO